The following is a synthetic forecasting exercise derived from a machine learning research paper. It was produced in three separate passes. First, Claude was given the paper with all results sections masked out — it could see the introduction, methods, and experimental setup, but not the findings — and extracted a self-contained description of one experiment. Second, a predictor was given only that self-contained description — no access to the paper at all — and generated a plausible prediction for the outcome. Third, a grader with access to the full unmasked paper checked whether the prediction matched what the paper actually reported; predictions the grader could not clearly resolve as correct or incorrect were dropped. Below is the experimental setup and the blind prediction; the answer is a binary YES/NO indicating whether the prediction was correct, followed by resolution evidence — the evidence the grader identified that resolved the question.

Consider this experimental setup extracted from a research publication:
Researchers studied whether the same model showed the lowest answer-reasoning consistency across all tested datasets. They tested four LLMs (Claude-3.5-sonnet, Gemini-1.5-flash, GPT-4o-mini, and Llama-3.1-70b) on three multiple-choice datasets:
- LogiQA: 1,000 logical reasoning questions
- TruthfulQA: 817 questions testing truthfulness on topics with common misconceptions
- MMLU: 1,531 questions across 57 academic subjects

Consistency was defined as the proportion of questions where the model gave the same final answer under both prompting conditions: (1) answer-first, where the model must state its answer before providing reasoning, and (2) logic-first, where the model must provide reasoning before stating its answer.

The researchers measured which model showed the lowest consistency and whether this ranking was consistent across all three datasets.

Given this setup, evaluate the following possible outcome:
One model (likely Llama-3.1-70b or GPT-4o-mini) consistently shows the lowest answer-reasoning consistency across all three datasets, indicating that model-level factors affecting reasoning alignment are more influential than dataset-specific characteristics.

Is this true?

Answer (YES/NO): NO